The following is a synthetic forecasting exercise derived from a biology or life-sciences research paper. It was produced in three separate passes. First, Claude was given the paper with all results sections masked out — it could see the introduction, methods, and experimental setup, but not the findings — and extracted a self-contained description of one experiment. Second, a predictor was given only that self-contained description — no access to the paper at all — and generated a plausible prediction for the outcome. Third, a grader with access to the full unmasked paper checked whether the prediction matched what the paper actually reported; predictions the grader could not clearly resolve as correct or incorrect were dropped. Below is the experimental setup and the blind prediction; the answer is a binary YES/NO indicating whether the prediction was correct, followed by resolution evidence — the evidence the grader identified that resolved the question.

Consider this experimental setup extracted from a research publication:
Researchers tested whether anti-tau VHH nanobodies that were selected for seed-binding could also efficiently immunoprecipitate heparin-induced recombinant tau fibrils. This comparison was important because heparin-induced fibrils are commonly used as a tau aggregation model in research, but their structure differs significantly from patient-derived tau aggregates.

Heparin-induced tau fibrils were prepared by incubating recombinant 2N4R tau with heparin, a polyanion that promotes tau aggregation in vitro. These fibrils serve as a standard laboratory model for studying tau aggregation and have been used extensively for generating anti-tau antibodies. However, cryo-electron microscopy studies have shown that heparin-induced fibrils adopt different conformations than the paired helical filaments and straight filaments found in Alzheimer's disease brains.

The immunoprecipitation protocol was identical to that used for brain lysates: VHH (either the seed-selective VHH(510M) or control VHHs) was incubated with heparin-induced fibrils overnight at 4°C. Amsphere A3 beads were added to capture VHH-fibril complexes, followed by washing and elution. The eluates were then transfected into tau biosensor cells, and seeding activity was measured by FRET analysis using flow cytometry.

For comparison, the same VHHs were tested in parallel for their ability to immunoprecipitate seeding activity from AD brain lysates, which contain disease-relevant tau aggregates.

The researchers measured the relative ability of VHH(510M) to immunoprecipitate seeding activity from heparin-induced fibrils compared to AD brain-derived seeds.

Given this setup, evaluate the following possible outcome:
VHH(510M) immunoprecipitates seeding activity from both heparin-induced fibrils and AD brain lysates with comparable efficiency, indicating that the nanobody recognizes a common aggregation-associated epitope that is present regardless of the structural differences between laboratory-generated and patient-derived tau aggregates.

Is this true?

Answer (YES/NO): NO